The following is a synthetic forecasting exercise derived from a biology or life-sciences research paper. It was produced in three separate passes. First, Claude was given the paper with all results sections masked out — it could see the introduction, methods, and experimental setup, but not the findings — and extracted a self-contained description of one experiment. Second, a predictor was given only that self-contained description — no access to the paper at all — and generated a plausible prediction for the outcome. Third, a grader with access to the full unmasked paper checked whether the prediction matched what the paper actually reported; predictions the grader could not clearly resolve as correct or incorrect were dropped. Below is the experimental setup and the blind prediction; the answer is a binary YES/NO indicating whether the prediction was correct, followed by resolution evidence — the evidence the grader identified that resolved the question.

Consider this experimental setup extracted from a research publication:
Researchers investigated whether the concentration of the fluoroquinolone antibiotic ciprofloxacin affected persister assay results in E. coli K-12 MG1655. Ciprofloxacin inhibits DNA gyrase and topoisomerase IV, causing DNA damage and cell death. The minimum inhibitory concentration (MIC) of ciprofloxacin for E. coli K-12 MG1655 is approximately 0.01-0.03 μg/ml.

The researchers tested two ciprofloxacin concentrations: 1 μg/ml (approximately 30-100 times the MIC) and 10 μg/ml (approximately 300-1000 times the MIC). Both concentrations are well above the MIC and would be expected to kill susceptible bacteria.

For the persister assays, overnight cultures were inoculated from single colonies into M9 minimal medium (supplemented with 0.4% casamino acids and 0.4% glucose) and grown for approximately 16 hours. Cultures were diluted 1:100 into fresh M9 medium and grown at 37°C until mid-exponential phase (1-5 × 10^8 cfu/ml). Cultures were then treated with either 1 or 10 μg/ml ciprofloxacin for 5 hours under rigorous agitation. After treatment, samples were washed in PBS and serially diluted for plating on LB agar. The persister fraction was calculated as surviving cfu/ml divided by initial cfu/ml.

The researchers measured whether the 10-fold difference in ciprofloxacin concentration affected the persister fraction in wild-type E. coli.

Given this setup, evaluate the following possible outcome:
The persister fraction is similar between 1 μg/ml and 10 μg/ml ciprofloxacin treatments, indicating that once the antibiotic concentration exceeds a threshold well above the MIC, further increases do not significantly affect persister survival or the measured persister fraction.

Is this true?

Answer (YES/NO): NO